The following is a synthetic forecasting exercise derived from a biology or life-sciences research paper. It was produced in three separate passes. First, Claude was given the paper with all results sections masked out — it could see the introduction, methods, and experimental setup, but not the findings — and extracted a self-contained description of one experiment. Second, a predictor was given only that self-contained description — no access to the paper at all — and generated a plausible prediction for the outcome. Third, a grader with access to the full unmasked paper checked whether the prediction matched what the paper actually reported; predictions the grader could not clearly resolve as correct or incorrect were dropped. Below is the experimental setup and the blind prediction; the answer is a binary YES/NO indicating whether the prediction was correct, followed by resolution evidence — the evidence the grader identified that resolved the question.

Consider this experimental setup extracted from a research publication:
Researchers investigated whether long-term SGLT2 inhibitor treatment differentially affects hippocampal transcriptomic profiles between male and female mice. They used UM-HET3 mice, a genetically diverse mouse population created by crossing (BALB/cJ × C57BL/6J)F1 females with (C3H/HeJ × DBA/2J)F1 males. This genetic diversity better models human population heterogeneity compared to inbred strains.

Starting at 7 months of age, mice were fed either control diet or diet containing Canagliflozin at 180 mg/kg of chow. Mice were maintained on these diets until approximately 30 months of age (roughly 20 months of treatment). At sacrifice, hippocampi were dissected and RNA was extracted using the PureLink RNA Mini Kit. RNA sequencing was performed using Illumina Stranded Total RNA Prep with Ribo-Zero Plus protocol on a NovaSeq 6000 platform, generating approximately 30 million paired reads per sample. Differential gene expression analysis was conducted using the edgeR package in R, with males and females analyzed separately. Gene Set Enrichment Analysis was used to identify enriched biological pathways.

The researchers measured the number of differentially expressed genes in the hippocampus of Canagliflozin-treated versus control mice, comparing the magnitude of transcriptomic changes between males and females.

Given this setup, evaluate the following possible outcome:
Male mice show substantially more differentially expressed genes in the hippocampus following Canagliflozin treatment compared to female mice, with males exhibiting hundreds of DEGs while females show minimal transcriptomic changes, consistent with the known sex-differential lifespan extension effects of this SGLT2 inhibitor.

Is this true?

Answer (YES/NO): NO